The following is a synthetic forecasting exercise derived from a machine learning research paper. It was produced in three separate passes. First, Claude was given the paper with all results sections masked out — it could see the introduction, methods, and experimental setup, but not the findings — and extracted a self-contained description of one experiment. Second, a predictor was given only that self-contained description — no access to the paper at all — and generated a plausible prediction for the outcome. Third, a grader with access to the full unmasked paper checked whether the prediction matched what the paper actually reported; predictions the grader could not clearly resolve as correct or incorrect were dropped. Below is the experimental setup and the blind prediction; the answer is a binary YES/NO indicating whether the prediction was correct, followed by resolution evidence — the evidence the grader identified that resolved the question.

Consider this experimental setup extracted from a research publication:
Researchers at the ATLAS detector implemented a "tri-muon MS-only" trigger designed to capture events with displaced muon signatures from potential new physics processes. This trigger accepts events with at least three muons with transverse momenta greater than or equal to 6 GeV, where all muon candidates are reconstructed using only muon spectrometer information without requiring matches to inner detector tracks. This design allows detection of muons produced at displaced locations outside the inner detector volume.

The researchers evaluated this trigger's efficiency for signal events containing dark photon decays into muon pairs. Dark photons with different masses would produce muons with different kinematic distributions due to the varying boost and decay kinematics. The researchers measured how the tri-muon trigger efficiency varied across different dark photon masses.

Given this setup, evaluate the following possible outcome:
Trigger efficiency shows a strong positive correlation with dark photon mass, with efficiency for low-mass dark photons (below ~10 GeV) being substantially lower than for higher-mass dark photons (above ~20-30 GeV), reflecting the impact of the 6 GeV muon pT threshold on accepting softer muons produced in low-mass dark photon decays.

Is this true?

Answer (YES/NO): NO